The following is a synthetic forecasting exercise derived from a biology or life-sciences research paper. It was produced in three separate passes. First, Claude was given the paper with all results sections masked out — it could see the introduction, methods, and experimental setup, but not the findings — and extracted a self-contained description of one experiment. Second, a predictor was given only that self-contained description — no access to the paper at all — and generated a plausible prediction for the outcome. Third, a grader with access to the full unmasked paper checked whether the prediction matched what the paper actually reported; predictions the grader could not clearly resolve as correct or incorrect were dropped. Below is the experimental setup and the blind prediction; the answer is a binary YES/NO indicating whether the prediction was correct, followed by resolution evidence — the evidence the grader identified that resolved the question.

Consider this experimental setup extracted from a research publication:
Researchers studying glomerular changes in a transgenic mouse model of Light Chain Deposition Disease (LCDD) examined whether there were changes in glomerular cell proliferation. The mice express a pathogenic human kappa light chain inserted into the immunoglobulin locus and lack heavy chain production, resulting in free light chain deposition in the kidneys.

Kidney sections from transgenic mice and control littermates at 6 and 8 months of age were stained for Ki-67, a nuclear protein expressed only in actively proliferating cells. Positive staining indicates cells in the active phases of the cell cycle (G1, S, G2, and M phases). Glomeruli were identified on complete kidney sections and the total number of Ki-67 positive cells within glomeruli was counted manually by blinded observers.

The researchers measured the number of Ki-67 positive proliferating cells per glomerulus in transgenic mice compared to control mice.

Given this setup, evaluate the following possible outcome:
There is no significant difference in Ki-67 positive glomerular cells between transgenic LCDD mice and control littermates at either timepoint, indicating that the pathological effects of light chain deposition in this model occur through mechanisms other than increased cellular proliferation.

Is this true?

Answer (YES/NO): NO